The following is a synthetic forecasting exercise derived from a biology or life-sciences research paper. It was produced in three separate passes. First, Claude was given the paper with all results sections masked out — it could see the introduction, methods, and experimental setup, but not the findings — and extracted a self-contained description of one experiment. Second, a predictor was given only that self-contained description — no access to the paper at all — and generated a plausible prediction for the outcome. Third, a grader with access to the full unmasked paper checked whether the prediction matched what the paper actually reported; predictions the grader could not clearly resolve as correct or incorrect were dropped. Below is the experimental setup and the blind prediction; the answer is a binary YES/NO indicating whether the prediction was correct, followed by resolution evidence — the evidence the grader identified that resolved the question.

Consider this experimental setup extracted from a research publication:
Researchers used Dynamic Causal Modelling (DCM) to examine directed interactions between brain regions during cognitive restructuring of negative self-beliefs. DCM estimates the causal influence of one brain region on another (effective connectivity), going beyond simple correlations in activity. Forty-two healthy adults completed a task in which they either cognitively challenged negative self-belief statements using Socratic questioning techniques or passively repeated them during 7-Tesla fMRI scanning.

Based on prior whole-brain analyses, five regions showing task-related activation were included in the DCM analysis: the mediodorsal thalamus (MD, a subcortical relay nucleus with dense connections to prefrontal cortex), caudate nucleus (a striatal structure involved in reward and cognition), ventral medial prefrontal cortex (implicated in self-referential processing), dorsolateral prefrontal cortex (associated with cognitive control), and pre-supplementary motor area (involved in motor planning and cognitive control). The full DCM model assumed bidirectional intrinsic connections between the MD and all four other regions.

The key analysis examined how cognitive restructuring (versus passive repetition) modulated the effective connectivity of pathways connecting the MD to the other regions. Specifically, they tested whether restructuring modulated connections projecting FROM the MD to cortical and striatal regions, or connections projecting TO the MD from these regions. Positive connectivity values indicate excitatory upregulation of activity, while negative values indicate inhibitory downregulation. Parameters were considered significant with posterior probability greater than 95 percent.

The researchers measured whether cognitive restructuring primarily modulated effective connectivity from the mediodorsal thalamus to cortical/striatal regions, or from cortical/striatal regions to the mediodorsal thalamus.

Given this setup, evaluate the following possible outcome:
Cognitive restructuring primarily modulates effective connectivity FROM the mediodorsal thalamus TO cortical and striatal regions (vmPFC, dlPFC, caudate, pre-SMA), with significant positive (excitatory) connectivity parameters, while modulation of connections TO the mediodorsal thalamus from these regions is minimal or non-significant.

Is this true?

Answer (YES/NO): NO